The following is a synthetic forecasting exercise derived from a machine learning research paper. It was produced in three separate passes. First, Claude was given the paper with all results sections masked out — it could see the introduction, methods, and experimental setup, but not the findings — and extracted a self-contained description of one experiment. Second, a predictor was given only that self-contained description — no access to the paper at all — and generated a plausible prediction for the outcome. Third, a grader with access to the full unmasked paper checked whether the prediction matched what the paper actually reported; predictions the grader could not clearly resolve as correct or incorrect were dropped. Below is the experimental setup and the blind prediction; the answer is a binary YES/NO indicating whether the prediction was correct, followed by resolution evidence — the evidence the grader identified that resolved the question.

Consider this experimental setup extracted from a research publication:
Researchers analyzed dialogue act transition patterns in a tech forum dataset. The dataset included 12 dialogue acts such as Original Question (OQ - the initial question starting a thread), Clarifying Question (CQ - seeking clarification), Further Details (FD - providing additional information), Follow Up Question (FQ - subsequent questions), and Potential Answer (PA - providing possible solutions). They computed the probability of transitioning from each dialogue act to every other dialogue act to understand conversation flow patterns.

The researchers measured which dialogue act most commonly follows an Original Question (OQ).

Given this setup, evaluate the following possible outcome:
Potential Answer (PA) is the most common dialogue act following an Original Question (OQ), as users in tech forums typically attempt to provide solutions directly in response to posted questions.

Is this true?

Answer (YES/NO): YES